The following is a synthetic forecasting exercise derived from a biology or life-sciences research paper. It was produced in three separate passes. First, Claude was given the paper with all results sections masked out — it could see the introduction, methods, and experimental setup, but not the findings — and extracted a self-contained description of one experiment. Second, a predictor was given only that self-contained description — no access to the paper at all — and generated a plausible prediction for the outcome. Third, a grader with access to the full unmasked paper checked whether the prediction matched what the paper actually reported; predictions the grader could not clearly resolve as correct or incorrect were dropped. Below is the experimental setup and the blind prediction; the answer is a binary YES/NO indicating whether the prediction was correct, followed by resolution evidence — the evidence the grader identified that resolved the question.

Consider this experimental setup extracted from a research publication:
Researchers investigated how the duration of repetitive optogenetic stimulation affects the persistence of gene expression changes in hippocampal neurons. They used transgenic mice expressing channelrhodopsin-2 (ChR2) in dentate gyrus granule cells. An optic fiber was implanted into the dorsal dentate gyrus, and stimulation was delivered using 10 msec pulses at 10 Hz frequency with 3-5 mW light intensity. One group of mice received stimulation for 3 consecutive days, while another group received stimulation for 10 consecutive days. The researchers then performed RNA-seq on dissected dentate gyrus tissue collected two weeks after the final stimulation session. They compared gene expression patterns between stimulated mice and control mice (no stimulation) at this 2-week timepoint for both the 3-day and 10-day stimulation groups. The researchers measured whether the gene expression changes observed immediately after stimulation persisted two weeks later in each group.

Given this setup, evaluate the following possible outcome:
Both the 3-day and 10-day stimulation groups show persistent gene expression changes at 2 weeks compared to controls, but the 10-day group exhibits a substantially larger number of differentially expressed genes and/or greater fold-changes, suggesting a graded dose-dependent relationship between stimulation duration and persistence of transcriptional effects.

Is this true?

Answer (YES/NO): NO